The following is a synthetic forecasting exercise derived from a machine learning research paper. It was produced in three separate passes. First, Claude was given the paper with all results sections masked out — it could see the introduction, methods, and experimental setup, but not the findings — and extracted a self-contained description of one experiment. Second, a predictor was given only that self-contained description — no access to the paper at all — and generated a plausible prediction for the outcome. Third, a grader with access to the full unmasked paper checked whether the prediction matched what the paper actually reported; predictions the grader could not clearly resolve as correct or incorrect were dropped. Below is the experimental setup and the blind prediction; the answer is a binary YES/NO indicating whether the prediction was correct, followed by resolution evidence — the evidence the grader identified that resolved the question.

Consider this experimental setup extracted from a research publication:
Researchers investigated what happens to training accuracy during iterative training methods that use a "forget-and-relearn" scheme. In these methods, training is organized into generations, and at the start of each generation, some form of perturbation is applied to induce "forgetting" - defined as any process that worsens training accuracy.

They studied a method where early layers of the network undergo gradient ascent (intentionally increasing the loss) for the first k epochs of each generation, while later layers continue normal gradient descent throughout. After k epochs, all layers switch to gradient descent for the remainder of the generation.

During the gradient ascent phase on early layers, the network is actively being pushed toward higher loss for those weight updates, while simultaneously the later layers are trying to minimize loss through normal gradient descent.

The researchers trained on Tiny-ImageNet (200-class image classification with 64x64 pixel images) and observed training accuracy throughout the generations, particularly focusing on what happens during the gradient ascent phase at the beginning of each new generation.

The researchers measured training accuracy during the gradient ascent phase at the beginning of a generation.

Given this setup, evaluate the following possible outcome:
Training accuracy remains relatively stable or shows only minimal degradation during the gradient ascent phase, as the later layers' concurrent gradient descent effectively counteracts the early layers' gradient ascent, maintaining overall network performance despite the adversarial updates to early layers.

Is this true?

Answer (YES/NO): NO